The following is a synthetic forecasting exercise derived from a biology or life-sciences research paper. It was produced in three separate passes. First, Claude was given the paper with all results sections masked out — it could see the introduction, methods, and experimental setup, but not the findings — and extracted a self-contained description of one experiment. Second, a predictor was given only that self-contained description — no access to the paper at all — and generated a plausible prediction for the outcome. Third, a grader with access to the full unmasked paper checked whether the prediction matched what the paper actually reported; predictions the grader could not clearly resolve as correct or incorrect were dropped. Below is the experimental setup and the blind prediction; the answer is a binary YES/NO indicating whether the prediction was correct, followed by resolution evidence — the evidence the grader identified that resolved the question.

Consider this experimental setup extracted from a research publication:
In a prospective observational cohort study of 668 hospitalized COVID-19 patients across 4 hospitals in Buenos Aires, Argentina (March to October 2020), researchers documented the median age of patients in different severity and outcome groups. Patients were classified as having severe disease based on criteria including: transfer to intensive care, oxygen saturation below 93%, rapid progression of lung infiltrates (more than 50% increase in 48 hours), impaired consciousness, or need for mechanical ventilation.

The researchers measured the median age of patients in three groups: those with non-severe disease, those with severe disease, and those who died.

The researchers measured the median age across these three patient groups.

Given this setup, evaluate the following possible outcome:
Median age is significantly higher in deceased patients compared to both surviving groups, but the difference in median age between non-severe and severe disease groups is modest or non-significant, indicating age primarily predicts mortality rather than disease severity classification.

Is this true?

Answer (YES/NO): NO